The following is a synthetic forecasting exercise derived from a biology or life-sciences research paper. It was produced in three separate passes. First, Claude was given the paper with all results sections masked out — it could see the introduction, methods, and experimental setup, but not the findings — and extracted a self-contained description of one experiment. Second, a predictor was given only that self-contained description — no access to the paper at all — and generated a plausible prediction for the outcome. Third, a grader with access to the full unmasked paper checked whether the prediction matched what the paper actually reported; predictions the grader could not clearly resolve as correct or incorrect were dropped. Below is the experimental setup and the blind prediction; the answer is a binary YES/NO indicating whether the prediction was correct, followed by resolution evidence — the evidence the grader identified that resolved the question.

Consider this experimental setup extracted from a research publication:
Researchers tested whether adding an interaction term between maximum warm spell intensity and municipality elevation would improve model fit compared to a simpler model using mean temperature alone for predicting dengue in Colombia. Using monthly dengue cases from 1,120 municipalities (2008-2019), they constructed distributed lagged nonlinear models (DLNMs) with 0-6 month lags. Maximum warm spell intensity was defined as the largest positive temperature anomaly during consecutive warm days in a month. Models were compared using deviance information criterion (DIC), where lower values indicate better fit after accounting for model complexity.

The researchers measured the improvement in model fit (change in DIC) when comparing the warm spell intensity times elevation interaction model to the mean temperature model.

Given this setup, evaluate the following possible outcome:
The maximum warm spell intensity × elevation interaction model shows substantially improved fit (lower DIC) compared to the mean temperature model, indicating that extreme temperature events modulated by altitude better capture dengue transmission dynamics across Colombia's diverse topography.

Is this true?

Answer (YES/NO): YES